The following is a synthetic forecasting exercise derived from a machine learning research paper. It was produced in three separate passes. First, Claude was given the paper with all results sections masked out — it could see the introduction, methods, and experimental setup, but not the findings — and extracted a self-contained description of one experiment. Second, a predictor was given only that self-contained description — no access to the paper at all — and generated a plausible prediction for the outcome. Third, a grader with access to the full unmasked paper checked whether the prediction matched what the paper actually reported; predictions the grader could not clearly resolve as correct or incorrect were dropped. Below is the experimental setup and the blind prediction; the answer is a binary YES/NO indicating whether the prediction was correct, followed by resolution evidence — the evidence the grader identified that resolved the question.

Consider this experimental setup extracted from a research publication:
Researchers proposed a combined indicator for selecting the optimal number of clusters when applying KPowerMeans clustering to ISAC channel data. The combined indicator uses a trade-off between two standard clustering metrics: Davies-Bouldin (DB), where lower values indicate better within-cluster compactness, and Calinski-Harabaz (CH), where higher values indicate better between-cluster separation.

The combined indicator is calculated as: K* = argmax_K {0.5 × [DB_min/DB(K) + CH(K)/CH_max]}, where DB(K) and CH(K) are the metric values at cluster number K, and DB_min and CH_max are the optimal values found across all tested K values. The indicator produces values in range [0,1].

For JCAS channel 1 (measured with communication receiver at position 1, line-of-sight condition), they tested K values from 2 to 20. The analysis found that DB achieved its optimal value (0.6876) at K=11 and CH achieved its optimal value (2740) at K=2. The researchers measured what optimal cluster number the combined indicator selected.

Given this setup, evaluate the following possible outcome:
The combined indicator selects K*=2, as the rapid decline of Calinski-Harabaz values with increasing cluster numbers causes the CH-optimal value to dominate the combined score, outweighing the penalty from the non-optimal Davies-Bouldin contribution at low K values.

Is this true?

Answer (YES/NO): NO